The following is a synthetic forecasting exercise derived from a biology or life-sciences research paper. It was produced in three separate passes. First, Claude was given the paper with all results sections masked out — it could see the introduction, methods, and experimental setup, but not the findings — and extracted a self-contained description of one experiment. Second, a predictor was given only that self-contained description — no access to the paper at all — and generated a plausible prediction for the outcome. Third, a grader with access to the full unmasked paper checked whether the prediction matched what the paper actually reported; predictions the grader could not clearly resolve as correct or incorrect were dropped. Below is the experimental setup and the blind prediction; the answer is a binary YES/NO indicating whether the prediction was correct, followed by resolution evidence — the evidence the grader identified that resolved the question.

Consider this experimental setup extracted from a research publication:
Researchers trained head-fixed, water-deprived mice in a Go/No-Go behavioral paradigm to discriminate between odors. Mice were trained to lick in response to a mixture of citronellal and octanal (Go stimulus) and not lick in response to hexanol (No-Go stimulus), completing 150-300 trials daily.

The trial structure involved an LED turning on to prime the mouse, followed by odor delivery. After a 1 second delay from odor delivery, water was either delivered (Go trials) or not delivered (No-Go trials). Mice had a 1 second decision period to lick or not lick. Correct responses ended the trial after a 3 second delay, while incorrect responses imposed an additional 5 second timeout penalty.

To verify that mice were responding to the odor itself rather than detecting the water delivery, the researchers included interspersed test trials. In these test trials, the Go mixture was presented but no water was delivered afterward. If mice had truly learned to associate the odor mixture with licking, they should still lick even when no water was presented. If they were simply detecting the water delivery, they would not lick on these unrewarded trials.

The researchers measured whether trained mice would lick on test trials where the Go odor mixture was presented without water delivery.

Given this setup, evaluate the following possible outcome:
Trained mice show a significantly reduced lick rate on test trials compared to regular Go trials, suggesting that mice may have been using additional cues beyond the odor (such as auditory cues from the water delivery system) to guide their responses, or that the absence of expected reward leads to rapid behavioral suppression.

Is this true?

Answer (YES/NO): NO